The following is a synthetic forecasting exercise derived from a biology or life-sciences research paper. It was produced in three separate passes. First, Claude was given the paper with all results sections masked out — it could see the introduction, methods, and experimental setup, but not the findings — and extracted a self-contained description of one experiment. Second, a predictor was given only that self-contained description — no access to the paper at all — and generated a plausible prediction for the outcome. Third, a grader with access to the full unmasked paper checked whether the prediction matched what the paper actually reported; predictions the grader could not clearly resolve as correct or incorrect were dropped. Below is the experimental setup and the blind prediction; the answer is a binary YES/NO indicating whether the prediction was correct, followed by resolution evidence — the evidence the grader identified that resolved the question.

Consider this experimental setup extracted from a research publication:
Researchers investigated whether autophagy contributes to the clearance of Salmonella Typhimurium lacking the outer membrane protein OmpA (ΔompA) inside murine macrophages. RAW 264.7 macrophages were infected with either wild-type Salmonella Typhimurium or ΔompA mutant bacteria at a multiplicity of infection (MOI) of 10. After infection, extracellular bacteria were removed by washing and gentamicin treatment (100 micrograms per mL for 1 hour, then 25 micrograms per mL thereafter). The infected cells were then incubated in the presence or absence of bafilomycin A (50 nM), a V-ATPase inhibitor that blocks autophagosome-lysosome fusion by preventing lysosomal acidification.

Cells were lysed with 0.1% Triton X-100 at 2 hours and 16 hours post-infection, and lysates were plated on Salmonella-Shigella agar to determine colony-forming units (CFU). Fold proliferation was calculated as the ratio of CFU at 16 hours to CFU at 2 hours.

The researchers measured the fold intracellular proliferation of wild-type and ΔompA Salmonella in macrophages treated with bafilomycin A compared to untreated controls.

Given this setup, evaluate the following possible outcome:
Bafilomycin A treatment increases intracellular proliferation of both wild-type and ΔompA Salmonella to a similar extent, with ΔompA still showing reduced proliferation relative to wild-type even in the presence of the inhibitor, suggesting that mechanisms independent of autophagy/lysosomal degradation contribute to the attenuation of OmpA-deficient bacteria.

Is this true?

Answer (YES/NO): NO